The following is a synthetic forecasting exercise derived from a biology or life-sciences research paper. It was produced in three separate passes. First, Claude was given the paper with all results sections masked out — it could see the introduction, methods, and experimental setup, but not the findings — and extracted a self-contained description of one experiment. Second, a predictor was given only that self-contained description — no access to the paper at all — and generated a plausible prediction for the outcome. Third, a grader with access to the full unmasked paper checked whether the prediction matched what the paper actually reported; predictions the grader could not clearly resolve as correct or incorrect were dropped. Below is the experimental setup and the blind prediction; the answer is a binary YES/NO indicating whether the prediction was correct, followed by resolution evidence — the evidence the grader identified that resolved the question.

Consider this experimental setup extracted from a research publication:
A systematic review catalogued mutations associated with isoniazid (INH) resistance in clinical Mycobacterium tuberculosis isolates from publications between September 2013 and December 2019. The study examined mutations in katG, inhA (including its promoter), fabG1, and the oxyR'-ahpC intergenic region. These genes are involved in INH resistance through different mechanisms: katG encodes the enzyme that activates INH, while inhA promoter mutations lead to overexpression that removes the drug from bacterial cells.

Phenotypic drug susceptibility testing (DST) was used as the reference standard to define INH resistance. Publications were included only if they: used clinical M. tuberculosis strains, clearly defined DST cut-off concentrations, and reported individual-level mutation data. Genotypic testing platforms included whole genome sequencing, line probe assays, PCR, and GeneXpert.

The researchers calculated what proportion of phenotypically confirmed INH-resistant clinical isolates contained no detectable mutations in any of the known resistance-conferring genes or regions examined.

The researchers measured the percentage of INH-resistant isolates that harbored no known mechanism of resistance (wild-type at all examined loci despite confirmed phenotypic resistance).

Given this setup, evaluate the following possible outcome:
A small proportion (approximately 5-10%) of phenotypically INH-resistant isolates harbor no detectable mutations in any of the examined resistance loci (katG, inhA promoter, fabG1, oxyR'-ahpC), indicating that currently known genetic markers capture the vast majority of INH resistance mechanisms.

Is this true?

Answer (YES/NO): NO